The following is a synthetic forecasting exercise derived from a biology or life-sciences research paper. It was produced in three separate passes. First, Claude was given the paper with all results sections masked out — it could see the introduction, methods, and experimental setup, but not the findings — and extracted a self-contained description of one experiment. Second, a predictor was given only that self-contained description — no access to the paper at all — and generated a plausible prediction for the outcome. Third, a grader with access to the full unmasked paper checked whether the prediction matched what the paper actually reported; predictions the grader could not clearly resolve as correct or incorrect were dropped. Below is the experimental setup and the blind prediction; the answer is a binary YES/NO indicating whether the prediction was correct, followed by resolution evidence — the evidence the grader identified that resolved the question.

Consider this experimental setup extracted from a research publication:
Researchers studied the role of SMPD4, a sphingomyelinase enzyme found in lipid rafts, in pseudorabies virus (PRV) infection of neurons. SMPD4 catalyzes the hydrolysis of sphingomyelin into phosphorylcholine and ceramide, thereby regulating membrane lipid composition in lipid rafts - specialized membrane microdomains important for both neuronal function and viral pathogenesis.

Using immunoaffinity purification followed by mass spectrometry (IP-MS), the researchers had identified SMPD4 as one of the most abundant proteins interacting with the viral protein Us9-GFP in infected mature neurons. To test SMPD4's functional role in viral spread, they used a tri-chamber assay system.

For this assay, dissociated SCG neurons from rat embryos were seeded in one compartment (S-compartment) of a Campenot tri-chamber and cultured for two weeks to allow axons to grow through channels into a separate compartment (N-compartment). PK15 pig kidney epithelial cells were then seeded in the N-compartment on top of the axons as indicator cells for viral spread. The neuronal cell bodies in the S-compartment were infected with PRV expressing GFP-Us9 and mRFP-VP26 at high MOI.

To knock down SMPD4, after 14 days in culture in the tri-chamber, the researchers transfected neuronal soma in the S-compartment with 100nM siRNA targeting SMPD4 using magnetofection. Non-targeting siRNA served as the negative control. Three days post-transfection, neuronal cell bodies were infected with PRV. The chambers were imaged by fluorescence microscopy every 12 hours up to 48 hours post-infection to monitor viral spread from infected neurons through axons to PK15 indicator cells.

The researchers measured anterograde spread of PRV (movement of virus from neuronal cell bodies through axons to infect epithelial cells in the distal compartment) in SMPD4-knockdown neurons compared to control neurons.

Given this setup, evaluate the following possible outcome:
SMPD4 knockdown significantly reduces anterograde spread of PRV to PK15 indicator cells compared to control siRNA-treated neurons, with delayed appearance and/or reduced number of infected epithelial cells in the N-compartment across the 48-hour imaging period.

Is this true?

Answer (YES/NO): NO